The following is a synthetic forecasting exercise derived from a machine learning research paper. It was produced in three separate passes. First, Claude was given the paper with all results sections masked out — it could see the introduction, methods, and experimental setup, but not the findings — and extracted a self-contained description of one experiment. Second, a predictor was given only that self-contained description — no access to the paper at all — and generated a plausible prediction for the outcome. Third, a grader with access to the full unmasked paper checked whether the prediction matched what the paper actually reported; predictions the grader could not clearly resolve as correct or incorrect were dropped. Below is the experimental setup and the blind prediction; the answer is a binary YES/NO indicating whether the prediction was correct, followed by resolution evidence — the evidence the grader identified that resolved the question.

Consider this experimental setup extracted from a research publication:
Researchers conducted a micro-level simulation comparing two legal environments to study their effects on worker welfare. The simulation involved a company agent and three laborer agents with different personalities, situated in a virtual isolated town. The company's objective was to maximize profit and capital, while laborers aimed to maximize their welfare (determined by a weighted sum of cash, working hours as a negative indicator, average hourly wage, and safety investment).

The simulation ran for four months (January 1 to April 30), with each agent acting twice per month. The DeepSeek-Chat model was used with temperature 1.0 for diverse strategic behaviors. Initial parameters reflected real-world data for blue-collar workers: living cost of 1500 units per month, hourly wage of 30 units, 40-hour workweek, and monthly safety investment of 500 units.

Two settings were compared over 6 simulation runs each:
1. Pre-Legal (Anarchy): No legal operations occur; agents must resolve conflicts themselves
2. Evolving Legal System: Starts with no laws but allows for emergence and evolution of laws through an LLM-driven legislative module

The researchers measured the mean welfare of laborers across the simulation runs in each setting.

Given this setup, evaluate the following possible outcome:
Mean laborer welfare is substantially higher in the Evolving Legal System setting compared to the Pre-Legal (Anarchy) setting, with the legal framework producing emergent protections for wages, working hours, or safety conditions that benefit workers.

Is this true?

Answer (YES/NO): YES